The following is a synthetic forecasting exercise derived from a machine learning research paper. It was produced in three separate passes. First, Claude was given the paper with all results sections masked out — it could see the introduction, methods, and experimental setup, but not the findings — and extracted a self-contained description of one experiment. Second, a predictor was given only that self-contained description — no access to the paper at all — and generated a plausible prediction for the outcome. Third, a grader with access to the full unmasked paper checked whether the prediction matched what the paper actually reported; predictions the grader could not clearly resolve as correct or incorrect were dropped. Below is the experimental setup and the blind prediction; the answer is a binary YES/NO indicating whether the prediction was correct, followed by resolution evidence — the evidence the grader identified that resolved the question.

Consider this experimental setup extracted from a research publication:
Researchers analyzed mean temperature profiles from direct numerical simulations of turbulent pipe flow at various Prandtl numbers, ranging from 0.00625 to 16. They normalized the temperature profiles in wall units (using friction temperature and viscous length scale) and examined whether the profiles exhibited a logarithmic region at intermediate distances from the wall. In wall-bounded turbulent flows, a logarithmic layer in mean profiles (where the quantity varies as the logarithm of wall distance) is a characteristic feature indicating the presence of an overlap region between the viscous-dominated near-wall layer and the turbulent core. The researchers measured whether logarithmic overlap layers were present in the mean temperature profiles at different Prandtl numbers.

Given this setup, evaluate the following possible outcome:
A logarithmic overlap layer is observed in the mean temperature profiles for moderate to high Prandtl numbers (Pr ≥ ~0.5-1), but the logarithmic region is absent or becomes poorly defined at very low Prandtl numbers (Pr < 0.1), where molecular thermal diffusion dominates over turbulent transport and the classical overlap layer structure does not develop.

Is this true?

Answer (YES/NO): NO